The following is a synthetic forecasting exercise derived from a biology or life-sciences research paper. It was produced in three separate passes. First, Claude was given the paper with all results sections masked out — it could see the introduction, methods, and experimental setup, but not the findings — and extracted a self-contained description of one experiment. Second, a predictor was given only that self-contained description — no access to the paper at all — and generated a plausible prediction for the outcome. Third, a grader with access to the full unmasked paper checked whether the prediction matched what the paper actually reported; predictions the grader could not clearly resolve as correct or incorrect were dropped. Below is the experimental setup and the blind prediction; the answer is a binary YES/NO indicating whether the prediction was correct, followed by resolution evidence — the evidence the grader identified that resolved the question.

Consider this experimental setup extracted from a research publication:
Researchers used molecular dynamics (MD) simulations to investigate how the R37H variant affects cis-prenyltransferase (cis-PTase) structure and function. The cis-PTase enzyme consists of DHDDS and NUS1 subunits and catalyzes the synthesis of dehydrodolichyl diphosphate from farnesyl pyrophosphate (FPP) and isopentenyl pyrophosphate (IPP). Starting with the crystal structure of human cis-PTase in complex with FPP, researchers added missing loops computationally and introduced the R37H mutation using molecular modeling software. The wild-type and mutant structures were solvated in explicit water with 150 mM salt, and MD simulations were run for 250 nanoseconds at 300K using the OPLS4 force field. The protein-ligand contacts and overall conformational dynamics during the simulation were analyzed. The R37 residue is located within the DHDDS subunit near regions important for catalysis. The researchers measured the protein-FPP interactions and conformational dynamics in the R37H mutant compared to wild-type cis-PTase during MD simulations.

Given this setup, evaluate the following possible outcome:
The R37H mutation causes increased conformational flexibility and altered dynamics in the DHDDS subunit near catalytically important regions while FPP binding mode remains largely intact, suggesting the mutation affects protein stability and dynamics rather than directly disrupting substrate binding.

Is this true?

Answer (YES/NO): NO